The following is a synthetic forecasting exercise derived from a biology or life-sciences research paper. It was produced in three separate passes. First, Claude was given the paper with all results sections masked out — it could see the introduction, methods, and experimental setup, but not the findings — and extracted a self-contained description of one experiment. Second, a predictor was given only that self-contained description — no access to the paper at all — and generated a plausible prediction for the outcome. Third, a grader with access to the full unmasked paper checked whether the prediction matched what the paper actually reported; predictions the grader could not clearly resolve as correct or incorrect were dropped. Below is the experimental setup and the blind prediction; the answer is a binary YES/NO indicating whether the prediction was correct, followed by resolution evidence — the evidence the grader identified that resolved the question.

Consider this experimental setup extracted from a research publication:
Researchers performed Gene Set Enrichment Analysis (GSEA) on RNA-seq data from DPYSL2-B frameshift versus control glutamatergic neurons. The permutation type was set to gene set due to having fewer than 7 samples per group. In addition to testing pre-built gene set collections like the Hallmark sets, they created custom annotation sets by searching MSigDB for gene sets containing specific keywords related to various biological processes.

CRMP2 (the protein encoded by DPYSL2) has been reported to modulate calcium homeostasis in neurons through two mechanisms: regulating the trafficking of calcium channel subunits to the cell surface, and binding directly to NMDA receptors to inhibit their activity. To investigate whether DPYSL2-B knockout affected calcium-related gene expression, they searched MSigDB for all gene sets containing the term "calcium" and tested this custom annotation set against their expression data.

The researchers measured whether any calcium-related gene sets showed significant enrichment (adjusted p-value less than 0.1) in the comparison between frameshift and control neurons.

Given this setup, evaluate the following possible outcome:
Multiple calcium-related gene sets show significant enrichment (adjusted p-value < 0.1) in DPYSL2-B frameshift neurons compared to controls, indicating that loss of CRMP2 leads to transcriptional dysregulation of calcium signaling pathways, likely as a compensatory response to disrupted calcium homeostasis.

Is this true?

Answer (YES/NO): NO